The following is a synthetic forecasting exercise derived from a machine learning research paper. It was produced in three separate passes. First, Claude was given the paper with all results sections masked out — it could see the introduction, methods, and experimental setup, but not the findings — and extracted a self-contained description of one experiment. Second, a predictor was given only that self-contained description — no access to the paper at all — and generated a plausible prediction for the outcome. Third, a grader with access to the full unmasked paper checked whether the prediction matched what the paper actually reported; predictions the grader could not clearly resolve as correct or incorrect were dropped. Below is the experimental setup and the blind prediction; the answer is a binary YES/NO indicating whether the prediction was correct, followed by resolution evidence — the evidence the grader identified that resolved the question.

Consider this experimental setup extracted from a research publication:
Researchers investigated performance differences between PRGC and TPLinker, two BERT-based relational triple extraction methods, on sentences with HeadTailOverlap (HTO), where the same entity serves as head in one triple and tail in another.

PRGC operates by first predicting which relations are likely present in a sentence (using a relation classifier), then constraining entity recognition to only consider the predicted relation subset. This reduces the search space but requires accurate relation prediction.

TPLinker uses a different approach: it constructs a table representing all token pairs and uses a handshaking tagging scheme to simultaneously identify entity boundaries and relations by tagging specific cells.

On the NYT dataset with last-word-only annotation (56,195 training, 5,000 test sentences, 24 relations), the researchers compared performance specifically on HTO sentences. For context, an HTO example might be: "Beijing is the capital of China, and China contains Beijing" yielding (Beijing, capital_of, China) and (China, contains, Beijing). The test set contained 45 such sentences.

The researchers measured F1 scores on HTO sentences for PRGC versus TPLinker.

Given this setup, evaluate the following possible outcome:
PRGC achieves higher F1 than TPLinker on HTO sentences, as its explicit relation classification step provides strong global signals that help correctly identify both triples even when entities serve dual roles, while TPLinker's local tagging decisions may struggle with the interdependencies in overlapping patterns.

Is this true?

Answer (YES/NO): NO